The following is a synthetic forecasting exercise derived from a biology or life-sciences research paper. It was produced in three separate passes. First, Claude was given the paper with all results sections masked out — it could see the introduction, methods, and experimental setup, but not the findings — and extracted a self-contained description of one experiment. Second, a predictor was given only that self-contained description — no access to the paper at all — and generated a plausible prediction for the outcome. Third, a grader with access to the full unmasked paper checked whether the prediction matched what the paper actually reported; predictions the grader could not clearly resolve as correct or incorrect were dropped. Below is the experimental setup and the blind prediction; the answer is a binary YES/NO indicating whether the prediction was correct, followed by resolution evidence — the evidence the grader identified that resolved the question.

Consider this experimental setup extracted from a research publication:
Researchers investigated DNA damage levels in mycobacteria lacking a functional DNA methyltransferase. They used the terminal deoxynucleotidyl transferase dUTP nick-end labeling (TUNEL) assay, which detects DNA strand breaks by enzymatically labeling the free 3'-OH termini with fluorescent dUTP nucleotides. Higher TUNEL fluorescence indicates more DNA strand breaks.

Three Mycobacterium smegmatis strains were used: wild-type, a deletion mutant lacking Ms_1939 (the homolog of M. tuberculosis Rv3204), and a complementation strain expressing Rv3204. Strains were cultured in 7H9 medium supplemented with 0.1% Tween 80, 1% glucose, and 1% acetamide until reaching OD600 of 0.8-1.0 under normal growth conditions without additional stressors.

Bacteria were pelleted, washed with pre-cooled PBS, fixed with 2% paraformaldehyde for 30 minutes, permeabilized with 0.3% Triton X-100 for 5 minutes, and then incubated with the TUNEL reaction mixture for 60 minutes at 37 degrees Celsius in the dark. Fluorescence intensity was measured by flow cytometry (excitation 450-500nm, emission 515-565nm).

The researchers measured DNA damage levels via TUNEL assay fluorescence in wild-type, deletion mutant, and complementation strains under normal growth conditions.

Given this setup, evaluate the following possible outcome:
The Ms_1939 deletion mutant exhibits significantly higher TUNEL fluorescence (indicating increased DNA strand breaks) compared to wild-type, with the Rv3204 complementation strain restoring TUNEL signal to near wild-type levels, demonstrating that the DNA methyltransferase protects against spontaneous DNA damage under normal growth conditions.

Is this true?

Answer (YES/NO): YES